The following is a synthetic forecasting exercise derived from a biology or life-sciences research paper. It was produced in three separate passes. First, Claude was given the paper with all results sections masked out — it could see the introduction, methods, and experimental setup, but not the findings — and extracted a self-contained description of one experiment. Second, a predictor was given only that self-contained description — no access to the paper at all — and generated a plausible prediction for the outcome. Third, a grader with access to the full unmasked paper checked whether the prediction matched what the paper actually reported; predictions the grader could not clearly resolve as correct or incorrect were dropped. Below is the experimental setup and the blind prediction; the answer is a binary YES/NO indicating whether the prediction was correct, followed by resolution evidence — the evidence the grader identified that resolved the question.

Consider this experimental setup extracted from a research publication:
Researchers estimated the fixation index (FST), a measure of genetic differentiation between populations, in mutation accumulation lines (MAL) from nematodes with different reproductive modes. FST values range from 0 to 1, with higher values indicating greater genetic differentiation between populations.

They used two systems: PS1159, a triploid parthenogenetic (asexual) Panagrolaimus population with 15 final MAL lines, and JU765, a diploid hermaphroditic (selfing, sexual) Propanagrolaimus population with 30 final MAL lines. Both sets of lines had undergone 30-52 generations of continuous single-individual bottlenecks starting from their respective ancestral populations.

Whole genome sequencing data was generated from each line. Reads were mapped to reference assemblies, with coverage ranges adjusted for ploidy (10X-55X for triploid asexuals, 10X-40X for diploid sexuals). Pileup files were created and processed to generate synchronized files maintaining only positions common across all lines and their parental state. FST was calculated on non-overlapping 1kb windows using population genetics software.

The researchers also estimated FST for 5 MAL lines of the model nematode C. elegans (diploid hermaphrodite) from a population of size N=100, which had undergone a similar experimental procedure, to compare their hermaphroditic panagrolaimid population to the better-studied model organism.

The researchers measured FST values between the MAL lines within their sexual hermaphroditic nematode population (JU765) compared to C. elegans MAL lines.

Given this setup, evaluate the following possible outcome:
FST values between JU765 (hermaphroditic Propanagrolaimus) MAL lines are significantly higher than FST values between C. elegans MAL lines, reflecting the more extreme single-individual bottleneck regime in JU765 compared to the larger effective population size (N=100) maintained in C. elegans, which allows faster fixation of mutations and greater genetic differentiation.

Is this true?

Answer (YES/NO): NO